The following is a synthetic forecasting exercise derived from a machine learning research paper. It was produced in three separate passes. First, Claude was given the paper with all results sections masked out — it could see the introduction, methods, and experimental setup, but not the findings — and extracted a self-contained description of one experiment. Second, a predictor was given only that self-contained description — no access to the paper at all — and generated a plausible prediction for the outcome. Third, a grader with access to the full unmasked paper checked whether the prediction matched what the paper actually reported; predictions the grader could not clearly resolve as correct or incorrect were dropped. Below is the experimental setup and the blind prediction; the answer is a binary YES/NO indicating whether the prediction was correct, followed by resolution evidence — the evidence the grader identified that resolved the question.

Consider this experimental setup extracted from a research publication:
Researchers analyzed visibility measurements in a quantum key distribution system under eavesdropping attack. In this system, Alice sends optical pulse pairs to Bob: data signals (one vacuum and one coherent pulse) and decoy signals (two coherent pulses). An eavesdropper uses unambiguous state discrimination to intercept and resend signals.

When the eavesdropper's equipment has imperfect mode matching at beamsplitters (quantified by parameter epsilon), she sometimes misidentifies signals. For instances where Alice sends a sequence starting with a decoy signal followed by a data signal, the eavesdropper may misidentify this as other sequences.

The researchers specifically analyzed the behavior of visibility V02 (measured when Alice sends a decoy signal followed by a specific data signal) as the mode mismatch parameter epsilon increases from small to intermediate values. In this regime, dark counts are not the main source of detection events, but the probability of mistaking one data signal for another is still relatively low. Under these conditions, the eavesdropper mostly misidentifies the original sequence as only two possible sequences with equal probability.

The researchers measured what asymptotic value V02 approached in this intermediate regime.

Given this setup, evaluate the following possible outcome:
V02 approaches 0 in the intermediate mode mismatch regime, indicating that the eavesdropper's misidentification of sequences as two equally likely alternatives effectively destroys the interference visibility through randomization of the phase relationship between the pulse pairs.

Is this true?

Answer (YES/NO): NO